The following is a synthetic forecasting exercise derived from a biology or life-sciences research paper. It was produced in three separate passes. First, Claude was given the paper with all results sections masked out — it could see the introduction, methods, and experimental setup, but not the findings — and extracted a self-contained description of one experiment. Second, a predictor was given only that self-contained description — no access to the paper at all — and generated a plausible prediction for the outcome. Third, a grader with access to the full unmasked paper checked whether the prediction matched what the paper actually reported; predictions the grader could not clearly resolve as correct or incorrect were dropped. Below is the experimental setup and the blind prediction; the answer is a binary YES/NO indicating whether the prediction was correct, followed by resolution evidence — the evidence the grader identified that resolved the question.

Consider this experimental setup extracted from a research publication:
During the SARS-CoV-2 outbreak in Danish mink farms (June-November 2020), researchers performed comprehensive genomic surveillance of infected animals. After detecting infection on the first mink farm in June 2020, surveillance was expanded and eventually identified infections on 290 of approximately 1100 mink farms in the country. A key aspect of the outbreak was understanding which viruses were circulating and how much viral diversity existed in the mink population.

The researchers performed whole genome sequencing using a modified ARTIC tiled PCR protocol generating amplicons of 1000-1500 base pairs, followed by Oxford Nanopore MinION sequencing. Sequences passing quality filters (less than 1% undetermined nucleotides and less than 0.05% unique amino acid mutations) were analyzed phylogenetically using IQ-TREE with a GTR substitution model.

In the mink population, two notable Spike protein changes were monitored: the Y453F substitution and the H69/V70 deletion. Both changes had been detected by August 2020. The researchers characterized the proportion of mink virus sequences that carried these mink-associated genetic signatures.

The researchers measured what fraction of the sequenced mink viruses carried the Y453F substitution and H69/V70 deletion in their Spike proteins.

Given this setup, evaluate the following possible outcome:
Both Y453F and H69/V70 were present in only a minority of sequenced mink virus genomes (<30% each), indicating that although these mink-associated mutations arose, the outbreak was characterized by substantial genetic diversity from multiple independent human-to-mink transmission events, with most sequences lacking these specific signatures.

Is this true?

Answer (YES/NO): NO